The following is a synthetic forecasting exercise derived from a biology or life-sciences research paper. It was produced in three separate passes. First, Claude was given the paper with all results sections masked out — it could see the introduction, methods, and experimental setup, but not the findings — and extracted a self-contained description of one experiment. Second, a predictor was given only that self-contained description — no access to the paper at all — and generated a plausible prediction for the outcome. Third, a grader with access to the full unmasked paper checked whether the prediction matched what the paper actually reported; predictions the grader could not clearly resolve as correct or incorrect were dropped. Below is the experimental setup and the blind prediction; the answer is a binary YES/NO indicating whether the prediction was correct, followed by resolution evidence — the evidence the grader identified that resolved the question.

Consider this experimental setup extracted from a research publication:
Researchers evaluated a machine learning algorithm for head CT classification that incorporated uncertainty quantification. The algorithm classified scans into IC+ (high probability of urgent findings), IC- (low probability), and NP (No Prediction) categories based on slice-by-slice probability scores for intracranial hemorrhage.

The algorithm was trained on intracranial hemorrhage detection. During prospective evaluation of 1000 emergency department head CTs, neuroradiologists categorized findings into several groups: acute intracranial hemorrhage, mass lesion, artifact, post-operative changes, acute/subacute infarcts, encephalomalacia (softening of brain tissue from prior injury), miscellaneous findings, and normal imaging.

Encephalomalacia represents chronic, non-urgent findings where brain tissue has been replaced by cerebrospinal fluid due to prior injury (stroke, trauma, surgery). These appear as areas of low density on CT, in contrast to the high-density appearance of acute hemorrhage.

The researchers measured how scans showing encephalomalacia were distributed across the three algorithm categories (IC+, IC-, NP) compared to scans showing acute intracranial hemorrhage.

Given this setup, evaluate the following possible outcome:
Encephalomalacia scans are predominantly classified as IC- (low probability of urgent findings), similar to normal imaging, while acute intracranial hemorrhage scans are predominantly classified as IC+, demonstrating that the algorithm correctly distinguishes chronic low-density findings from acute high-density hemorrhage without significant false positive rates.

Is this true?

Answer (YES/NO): NO